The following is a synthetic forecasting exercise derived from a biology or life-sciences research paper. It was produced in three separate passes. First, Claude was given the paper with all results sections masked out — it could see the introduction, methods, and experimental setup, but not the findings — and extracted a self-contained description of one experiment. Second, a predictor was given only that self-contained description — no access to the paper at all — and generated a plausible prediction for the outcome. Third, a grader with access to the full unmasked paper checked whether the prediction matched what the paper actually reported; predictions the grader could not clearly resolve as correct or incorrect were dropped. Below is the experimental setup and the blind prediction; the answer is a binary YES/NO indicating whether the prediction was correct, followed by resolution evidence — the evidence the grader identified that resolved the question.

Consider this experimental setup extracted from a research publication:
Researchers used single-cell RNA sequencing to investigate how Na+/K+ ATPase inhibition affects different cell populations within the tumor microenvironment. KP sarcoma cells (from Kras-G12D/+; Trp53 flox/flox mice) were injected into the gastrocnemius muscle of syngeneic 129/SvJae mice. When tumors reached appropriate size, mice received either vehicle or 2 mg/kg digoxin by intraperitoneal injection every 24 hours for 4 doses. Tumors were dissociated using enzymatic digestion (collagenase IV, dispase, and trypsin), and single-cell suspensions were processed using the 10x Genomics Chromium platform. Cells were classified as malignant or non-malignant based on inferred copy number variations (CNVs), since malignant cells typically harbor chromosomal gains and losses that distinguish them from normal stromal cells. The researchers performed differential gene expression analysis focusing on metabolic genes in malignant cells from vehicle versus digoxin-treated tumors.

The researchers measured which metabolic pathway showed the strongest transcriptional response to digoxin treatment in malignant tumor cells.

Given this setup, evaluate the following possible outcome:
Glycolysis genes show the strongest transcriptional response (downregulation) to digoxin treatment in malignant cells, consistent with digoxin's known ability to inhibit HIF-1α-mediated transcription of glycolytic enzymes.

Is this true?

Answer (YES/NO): NO